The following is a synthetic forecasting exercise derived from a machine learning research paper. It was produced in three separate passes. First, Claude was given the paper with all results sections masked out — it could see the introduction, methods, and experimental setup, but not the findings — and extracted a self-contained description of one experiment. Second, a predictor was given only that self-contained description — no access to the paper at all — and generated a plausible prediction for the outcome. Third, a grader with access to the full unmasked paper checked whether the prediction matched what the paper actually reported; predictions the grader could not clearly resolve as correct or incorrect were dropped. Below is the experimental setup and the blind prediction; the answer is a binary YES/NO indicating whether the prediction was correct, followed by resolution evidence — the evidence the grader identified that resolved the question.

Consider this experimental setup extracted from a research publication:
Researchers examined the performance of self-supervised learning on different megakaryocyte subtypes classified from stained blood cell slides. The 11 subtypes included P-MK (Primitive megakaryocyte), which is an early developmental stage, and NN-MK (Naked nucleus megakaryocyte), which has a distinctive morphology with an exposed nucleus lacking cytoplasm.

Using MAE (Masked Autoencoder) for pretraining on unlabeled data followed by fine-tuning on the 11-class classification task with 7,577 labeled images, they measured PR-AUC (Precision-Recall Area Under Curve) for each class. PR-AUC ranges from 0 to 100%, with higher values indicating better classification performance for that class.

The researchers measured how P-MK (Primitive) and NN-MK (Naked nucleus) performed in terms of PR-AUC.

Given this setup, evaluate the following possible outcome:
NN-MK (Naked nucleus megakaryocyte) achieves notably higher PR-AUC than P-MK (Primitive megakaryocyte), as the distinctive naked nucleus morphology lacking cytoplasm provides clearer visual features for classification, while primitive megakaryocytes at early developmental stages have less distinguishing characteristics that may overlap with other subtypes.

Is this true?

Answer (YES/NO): NO